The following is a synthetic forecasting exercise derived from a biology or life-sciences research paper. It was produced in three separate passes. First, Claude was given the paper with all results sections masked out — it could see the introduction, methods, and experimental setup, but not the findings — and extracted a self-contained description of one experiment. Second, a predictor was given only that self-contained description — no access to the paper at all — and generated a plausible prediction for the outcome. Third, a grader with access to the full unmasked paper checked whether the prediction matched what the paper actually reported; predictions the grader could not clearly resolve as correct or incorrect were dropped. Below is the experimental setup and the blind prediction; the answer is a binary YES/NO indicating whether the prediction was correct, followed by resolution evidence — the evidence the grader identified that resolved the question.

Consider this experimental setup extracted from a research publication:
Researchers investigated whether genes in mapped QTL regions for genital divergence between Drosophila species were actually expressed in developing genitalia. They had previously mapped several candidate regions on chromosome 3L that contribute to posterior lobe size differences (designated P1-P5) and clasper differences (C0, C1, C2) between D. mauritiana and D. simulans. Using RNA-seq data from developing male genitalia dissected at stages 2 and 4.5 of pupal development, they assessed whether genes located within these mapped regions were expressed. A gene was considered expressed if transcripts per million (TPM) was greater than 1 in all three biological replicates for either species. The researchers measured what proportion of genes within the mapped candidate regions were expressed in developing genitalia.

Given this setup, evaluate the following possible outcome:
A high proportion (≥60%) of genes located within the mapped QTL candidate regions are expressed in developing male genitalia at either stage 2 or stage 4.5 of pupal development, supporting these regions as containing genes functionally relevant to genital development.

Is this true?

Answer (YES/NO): YES